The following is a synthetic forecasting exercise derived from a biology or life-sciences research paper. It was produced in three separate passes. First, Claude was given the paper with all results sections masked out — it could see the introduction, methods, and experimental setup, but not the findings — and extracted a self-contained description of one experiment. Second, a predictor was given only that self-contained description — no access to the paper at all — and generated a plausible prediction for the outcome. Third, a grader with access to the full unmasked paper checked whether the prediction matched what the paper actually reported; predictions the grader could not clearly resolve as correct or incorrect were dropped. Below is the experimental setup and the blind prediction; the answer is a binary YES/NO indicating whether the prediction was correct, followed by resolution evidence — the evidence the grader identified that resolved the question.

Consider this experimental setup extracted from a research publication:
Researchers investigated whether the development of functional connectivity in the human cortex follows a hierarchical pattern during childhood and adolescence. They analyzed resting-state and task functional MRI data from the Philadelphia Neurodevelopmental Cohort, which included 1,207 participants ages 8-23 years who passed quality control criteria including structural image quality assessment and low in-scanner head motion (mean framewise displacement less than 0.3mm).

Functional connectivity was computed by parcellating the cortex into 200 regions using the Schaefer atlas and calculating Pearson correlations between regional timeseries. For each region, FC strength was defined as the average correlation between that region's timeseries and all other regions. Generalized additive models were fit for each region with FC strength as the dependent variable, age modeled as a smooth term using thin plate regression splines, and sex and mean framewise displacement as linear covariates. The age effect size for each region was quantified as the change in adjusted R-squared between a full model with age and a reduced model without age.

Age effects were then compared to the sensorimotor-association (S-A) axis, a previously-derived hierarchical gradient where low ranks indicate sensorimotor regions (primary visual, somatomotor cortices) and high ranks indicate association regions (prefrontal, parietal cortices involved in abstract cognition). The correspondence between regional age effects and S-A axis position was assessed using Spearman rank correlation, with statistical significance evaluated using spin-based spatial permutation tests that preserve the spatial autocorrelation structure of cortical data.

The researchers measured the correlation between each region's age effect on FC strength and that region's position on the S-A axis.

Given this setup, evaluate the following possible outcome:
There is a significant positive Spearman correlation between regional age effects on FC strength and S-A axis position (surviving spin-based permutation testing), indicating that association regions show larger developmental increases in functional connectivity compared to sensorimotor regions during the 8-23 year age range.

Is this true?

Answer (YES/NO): NO